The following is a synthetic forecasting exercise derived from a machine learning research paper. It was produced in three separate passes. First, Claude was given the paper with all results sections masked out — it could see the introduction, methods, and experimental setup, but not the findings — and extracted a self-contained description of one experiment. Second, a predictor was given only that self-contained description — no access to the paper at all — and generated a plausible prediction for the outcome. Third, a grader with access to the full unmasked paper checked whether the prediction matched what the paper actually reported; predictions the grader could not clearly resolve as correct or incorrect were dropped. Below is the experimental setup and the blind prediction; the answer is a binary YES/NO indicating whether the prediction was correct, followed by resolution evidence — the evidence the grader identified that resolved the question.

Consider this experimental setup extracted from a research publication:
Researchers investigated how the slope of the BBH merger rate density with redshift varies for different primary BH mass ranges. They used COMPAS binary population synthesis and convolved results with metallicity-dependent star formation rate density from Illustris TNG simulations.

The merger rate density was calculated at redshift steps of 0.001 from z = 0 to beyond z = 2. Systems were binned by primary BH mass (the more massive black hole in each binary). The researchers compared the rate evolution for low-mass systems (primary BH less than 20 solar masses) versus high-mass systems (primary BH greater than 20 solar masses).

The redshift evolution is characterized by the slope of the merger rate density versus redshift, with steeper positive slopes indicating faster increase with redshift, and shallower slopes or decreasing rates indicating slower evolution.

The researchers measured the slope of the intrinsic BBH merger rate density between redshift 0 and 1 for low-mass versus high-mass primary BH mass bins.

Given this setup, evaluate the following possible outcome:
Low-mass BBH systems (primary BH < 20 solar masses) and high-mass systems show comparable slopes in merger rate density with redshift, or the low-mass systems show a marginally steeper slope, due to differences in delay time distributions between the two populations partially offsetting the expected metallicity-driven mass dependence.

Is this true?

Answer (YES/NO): NO